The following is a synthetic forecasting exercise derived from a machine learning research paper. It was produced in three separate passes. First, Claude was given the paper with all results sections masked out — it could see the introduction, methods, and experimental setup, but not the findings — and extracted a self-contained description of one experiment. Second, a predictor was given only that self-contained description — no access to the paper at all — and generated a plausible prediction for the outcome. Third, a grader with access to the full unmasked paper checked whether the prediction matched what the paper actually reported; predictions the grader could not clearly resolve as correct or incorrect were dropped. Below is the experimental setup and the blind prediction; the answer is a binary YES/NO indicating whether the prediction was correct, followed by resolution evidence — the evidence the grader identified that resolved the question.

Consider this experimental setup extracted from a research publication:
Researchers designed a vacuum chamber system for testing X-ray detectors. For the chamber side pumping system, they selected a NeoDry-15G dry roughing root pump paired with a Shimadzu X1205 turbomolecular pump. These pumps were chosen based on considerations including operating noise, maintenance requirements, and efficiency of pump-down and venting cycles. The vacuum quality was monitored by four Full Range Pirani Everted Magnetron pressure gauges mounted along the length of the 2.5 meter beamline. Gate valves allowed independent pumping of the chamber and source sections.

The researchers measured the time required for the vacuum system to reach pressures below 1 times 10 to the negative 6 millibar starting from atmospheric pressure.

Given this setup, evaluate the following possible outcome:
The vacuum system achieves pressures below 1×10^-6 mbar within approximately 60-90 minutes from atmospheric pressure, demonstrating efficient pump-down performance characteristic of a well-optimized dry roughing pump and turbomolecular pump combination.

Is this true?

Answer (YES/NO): YES